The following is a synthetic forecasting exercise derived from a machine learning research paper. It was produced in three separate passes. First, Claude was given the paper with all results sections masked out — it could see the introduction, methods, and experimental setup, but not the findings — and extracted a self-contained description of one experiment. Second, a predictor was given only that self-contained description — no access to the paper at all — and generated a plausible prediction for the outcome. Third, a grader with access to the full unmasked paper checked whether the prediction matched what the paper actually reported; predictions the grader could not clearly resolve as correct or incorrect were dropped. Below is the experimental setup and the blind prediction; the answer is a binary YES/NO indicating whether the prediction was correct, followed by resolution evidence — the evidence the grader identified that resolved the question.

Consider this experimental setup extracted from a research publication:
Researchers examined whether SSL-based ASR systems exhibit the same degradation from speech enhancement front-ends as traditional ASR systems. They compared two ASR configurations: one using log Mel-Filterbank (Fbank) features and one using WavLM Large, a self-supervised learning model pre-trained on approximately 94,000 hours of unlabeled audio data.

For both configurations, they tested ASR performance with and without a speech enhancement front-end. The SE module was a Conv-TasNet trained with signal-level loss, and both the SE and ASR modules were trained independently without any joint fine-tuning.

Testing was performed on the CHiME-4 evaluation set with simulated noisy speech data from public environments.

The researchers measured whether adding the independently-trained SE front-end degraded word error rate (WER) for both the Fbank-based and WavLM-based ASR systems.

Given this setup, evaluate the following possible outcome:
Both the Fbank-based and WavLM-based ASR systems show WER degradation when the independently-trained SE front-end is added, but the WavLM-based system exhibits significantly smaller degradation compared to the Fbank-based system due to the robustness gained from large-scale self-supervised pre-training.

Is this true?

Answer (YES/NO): NO